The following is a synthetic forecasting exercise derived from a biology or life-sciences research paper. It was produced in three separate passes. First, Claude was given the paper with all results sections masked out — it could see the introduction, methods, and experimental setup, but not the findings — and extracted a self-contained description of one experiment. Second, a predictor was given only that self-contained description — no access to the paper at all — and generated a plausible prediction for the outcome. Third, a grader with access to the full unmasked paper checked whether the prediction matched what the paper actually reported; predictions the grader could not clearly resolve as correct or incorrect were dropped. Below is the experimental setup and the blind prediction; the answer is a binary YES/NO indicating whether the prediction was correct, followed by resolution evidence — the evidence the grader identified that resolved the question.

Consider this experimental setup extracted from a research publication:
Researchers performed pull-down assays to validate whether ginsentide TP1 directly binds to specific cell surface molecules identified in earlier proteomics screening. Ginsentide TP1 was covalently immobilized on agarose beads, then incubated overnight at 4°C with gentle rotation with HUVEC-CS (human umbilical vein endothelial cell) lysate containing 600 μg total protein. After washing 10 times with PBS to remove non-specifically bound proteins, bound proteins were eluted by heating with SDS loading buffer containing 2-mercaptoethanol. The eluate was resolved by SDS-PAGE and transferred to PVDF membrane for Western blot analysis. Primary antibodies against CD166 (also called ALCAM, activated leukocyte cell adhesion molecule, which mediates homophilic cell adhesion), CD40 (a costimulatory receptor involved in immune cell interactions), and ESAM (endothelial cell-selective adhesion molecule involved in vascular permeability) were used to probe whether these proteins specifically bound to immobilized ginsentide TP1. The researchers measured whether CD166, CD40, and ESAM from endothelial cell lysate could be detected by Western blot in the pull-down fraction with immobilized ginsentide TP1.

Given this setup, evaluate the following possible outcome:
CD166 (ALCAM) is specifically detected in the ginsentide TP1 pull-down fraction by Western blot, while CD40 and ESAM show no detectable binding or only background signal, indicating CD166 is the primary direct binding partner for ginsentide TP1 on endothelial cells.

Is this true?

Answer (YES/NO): NO